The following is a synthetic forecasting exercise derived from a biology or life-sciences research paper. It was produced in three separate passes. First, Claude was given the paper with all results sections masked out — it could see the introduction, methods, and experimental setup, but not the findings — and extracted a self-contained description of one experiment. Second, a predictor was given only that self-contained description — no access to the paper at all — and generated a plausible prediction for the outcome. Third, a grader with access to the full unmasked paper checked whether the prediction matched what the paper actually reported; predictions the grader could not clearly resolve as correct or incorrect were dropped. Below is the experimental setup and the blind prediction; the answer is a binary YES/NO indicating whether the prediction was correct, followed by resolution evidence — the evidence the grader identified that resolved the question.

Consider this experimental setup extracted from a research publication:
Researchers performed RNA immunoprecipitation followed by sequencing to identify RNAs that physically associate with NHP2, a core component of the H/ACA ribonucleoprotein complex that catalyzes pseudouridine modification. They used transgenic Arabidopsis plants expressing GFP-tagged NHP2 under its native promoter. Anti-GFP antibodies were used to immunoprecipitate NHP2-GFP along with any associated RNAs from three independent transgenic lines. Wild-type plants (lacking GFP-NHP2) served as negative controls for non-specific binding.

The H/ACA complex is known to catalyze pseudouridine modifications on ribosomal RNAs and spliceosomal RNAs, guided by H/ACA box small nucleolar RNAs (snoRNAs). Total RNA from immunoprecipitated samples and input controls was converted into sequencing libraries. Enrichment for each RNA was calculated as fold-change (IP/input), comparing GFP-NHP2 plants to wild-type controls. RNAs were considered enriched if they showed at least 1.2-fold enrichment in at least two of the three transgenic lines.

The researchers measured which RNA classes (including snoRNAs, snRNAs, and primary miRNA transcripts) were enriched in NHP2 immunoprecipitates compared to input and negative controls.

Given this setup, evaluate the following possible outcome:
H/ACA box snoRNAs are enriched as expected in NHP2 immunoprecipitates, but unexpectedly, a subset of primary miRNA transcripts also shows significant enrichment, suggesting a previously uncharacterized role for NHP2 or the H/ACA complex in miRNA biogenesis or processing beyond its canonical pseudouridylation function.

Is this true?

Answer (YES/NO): YES